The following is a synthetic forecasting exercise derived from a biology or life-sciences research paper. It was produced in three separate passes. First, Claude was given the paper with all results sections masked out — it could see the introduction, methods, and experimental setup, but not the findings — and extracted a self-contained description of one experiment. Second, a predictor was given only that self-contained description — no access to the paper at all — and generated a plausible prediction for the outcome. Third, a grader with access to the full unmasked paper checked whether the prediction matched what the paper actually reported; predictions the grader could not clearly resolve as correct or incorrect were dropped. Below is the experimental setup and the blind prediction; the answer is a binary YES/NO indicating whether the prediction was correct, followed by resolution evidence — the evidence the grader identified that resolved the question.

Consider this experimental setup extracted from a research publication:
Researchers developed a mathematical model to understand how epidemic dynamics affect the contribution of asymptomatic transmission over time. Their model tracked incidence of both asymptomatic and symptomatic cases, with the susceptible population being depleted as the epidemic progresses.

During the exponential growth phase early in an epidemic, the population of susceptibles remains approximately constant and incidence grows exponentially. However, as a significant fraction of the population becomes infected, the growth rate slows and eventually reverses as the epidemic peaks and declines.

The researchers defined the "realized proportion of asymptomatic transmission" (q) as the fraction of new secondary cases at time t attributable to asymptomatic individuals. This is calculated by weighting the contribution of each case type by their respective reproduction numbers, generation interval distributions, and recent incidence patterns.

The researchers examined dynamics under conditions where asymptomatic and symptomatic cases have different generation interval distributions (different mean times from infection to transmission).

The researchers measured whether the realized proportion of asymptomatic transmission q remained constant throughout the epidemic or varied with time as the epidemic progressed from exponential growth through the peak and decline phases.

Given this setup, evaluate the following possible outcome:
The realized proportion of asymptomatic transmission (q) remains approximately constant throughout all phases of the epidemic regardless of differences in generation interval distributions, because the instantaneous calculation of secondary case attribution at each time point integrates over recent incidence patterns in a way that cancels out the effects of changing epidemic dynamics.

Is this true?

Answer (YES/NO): NO